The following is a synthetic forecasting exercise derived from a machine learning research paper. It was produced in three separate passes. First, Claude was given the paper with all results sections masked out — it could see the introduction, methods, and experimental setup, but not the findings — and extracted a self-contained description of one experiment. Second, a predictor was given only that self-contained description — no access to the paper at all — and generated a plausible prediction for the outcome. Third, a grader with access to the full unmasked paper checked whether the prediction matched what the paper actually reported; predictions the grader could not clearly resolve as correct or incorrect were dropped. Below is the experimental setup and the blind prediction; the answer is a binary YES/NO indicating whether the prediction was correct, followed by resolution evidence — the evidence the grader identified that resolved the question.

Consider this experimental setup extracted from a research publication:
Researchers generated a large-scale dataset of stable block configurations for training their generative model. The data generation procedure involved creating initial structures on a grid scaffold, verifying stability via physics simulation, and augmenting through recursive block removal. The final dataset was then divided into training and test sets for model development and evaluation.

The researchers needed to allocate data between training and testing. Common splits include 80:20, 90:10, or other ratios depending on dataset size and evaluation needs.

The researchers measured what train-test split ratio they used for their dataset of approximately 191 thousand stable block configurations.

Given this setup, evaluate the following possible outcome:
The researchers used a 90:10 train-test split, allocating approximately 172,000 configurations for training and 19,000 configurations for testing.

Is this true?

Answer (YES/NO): YES